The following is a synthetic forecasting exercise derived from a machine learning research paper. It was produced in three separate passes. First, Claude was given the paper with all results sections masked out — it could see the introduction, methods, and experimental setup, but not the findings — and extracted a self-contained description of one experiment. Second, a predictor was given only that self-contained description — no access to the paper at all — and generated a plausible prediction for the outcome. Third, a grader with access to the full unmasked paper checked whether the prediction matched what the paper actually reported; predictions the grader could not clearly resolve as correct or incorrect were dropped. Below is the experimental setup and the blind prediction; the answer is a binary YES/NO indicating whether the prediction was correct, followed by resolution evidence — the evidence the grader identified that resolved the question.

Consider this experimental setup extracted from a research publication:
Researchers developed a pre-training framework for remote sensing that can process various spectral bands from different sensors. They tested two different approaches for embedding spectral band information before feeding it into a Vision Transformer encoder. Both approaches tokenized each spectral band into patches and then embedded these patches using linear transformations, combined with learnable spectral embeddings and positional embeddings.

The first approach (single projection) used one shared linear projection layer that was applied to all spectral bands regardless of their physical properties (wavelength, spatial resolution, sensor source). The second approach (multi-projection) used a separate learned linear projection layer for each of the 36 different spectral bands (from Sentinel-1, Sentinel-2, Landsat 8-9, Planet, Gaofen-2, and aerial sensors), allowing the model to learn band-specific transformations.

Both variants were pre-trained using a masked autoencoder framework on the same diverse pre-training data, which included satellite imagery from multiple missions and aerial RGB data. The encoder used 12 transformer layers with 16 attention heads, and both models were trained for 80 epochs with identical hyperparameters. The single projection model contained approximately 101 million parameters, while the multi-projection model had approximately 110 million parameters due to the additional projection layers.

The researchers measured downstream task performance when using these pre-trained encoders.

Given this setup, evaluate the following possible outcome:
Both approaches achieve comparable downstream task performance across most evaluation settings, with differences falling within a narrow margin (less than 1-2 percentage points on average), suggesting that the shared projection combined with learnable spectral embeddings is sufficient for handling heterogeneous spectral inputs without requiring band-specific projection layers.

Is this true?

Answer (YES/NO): NO